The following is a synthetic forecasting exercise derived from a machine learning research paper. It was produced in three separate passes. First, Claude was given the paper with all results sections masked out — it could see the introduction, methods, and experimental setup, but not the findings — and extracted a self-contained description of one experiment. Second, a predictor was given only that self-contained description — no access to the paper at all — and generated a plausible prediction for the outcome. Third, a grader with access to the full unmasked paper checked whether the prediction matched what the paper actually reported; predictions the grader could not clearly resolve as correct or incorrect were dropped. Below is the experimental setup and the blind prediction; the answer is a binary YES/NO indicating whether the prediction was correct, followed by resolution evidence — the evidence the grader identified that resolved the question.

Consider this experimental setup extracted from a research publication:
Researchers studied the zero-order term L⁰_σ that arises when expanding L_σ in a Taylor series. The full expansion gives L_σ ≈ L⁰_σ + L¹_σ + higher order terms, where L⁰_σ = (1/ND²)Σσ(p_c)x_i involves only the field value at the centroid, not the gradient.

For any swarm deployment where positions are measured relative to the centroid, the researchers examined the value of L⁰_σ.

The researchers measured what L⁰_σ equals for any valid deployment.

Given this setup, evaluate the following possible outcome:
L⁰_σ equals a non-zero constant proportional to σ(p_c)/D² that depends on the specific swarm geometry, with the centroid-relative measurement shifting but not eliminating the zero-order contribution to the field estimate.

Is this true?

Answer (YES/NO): NO